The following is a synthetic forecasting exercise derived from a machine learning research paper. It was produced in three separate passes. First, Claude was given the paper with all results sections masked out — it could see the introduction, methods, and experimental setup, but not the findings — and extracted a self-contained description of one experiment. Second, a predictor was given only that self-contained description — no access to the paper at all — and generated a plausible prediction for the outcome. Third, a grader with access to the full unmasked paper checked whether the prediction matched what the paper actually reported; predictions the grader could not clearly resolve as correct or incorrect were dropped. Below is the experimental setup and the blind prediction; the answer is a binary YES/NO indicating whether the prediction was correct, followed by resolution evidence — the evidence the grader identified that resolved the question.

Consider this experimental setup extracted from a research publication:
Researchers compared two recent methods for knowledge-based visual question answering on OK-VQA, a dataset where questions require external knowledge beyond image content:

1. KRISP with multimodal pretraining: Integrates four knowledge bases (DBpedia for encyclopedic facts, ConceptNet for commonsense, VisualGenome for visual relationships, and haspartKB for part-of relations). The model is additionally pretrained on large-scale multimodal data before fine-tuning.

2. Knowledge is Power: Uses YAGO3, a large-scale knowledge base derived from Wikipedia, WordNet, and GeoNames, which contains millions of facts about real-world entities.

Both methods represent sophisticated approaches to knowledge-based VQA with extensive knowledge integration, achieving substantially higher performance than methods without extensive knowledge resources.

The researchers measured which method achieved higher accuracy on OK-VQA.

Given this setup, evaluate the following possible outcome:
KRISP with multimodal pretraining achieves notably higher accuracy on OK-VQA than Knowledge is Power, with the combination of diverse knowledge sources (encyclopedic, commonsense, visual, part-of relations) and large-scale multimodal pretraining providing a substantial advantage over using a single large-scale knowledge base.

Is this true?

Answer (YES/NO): NO